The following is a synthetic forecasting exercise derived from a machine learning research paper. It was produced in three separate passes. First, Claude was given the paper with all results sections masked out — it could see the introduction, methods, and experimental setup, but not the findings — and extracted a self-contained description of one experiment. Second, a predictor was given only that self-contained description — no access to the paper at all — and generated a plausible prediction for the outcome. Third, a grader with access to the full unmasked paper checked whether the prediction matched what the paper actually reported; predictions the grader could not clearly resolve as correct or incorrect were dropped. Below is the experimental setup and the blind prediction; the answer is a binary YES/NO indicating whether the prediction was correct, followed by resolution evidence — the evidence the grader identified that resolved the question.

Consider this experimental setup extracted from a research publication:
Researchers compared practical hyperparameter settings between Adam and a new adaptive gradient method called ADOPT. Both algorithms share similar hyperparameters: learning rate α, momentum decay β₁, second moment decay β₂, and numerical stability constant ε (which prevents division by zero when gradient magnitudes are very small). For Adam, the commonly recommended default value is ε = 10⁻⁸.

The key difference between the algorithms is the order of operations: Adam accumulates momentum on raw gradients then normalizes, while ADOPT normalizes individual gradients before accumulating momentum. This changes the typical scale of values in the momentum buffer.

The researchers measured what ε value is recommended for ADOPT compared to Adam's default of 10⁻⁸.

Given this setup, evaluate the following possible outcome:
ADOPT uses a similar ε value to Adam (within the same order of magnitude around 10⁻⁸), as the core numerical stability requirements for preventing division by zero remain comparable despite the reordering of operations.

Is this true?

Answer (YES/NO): NO